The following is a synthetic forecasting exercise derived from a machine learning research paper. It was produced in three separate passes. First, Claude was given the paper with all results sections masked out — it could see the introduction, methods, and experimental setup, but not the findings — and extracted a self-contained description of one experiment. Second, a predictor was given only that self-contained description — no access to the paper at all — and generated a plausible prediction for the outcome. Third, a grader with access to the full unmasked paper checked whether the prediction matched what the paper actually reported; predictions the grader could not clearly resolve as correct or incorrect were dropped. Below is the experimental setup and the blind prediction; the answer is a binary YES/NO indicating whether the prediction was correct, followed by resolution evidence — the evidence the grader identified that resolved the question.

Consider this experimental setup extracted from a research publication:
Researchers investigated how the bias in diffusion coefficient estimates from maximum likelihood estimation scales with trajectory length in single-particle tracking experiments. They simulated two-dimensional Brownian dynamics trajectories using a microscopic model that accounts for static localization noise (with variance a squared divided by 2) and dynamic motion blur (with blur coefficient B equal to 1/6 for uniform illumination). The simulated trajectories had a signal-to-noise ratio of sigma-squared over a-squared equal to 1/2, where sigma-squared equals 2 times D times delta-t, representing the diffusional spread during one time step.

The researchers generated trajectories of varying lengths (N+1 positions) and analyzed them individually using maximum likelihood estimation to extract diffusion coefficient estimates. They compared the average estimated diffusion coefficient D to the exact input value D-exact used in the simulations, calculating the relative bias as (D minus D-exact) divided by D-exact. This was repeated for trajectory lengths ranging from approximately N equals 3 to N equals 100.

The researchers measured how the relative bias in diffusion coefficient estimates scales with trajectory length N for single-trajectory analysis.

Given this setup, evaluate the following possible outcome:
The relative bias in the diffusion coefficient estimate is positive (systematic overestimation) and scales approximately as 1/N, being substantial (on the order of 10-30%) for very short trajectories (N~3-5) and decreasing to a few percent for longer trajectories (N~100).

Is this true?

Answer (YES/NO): NO